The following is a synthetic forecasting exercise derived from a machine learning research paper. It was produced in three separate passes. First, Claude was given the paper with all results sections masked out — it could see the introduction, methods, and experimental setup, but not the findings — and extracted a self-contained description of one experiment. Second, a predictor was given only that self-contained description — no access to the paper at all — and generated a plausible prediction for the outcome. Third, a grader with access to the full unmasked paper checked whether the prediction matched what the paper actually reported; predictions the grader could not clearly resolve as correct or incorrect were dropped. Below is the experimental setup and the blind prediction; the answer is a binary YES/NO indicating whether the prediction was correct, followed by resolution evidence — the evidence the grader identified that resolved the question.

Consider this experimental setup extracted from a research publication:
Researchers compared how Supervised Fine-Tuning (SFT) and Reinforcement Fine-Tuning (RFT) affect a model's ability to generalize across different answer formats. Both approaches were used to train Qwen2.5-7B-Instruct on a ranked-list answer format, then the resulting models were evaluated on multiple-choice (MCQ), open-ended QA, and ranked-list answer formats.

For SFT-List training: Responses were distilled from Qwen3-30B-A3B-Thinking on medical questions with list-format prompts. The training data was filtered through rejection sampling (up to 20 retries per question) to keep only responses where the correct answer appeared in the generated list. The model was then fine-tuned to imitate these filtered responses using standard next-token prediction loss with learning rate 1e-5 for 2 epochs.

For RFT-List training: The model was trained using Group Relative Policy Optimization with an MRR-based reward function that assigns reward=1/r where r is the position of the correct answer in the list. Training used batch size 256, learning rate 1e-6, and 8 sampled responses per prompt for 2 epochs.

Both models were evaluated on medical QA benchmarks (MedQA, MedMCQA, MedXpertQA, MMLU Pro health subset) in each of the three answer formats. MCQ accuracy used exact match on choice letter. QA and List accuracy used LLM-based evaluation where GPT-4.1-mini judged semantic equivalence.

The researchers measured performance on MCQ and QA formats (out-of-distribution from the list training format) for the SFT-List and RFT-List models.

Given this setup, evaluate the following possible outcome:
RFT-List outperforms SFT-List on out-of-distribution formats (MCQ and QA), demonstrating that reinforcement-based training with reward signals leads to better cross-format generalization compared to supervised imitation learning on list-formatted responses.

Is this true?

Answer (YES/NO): YES